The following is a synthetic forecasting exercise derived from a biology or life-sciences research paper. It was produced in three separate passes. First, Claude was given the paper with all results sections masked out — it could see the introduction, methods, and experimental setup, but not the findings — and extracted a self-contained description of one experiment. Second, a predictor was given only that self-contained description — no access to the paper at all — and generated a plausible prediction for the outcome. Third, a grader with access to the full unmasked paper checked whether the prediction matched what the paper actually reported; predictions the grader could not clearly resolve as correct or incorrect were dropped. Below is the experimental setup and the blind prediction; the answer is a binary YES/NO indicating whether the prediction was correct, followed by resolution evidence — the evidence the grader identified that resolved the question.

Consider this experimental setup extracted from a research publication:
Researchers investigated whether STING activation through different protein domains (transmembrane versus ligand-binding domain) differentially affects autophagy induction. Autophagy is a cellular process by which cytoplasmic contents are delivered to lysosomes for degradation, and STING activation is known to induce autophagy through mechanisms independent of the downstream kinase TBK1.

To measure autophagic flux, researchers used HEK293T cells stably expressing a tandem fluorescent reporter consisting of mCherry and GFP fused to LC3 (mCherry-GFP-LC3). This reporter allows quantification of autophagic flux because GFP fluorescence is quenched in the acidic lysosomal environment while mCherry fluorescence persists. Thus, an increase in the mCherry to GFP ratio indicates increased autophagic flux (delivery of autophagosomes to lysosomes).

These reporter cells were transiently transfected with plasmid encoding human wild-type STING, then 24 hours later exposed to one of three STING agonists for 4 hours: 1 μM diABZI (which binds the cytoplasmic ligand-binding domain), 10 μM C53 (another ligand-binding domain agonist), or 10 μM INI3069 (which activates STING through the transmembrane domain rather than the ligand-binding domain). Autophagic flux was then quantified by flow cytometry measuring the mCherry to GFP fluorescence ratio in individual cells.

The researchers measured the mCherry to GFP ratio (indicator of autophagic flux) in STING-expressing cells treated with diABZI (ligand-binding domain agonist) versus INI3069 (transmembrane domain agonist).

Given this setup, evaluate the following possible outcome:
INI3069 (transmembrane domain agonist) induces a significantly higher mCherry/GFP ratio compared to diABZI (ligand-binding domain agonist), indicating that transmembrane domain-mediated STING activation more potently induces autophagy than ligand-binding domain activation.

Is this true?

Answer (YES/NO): NO